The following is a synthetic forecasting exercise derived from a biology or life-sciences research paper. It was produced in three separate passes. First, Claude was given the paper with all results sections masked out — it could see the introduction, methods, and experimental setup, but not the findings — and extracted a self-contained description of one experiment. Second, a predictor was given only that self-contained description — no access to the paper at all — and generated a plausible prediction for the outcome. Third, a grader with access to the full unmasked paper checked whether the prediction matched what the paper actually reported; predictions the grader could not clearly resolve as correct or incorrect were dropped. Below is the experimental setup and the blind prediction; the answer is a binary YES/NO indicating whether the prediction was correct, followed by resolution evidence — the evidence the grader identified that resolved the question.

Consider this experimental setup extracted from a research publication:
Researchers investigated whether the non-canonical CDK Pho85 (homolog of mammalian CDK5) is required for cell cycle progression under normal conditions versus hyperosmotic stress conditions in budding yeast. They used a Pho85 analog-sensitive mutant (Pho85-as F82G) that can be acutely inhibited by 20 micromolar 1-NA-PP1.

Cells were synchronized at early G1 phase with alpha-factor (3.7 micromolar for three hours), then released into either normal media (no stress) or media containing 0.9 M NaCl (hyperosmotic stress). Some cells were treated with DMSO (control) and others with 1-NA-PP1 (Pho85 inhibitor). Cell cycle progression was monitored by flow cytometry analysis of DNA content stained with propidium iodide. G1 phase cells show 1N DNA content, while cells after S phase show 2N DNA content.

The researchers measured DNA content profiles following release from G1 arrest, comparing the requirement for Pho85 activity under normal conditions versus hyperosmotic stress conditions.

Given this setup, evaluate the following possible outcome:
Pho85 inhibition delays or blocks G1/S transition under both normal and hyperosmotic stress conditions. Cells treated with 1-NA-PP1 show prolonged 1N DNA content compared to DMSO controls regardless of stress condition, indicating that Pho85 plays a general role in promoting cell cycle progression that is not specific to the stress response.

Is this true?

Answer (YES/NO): NO